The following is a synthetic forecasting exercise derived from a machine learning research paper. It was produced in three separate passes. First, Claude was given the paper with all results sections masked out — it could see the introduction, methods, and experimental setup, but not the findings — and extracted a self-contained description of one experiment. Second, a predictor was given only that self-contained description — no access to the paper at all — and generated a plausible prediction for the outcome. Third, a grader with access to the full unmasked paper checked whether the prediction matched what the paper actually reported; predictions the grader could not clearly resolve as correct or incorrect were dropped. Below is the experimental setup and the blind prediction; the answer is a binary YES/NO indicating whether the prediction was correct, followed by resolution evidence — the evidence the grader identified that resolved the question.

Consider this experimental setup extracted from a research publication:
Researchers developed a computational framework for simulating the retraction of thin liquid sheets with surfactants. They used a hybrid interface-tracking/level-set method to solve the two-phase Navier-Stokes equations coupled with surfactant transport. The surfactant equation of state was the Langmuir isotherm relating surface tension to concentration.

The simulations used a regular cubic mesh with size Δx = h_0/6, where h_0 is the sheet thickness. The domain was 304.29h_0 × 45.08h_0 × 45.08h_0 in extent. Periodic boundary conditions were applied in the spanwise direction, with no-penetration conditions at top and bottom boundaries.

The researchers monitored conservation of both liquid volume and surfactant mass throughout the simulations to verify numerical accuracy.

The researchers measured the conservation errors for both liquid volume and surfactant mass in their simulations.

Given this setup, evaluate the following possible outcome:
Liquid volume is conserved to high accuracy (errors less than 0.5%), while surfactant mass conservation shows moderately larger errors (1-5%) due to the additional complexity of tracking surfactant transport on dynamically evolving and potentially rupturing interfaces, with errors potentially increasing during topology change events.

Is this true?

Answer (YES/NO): NO